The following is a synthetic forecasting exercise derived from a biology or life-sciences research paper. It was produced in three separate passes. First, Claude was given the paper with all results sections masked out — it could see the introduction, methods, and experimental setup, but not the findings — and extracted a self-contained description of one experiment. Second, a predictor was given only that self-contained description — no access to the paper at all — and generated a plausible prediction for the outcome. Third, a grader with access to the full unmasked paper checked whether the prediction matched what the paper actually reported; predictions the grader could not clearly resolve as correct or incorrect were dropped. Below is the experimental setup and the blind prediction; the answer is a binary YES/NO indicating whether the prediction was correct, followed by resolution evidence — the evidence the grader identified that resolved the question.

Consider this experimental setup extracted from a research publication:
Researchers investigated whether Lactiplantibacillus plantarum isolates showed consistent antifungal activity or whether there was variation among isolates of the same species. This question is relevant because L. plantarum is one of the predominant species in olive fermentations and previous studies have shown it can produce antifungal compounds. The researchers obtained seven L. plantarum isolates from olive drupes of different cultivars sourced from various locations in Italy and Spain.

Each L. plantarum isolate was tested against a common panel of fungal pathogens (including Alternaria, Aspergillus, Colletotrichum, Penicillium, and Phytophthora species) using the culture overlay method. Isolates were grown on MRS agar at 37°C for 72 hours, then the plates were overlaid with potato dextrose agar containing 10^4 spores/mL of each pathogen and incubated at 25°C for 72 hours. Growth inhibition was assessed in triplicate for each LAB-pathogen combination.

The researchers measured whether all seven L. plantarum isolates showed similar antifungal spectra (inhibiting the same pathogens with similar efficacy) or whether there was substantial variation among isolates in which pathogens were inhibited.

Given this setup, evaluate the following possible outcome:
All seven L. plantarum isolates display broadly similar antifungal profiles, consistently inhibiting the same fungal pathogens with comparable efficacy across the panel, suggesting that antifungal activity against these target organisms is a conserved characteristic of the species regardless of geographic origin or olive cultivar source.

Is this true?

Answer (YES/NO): NO